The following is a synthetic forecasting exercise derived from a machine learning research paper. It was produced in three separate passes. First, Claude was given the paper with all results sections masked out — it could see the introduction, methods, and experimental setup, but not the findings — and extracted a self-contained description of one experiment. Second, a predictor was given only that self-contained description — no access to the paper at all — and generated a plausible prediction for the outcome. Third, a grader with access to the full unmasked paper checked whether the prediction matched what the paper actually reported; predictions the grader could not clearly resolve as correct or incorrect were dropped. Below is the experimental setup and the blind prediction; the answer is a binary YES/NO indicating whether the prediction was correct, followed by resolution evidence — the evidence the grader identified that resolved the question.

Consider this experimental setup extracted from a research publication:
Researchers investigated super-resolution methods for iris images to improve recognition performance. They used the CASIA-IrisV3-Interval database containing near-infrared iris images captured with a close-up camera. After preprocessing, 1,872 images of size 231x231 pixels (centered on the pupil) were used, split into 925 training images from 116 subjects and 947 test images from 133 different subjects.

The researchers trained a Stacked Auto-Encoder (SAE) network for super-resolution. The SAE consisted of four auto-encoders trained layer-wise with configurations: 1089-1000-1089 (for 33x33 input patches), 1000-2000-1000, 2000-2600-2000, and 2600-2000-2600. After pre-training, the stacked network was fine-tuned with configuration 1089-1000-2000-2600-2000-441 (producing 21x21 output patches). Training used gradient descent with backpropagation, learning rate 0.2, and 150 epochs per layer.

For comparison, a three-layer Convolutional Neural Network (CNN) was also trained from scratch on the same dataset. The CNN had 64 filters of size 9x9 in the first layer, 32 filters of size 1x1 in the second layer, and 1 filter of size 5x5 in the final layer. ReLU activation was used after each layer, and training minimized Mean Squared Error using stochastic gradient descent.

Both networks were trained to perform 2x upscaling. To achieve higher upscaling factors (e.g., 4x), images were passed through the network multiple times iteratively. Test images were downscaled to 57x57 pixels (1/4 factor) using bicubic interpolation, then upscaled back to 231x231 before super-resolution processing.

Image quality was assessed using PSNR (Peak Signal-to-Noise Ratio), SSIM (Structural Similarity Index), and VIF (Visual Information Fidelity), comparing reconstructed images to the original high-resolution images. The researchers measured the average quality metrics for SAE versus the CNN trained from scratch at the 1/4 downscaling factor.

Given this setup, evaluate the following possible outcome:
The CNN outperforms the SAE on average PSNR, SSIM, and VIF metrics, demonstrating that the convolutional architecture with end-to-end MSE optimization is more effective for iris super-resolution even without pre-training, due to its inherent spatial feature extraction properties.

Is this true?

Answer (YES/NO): YES